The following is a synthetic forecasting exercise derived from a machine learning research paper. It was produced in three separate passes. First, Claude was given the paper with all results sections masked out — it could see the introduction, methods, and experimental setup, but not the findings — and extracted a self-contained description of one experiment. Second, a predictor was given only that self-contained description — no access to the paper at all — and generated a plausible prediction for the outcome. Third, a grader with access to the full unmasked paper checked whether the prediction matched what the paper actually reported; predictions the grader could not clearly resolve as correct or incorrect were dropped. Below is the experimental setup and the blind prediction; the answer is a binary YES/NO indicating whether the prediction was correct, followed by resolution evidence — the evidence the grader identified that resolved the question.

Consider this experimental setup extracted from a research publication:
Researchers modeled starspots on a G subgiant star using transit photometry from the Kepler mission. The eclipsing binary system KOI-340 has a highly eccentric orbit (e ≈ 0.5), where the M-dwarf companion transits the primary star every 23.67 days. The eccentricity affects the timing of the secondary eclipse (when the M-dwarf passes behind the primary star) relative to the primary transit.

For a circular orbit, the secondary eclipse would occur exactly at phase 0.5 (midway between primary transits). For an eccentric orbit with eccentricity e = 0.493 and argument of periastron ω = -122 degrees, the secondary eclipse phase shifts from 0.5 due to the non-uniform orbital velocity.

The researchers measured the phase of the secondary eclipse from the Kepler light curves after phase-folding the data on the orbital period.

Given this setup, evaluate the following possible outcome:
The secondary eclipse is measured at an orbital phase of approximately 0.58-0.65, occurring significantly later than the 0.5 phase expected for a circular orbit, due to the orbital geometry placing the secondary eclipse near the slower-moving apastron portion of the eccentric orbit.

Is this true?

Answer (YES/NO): NO